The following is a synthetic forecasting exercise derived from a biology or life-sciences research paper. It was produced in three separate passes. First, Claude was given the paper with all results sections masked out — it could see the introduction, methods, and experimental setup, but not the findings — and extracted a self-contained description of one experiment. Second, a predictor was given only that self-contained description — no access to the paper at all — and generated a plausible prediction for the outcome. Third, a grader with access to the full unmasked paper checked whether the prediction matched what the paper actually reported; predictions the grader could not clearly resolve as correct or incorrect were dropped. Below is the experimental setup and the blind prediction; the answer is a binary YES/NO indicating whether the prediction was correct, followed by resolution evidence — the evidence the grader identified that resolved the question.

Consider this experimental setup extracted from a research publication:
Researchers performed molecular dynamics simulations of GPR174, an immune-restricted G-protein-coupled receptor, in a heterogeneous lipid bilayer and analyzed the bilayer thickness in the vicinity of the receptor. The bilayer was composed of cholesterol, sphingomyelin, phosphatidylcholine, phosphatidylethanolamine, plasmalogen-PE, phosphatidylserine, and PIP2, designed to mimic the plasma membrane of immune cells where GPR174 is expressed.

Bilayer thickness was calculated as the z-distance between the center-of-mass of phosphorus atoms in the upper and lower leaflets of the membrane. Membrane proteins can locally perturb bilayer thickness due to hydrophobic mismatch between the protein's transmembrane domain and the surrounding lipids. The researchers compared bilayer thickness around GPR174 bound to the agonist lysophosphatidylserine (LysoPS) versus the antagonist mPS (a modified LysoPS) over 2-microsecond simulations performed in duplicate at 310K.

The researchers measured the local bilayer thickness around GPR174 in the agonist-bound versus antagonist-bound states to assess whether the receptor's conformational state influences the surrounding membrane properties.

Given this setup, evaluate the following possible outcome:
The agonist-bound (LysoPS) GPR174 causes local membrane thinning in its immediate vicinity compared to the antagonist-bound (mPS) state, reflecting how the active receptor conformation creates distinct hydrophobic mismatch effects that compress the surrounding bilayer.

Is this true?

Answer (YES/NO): NO